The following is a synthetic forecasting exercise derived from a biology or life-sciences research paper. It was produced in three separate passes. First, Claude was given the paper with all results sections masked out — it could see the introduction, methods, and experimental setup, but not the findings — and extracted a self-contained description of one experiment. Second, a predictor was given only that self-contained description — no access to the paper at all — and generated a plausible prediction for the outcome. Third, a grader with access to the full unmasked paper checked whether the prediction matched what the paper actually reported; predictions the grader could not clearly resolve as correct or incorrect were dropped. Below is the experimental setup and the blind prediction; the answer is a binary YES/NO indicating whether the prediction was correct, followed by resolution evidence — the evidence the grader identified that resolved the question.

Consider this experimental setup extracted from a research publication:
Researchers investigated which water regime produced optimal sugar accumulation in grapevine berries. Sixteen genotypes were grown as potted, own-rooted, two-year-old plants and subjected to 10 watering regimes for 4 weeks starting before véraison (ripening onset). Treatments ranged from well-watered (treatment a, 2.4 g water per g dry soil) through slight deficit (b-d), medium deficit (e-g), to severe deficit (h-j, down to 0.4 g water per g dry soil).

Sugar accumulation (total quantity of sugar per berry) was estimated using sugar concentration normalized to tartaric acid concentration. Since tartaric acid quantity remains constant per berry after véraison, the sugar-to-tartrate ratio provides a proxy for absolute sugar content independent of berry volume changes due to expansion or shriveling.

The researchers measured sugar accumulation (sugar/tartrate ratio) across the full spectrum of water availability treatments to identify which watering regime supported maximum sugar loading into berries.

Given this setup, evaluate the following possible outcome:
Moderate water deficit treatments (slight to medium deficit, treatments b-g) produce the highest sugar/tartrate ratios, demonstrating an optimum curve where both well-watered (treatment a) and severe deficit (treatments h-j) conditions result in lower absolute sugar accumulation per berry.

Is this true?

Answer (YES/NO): YES